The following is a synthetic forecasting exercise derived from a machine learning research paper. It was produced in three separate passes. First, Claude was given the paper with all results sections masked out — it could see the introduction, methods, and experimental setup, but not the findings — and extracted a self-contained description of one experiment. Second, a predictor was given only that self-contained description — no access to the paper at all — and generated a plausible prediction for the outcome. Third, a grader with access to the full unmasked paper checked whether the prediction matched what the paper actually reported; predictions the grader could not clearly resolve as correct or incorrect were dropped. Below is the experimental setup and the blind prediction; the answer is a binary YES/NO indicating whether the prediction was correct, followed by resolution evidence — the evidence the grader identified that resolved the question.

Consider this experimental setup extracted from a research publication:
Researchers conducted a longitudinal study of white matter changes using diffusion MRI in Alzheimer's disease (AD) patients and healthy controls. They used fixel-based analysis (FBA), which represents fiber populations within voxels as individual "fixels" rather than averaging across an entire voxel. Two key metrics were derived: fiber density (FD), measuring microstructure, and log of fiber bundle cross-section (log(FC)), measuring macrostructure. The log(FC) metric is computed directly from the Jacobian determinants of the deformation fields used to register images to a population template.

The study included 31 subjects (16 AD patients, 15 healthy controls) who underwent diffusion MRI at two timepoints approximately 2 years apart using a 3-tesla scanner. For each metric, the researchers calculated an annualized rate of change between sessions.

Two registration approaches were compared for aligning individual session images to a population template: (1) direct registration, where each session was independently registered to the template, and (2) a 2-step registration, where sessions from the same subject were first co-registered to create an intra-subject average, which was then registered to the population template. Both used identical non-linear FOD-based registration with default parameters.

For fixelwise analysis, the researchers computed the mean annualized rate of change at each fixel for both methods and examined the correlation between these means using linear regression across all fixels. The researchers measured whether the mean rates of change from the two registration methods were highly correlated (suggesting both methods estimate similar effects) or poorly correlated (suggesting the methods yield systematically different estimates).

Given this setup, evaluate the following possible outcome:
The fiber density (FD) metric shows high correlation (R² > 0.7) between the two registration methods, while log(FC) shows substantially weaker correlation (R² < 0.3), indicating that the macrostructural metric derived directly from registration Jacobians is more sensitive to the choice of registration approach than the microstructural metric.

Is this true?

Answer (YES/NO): NO